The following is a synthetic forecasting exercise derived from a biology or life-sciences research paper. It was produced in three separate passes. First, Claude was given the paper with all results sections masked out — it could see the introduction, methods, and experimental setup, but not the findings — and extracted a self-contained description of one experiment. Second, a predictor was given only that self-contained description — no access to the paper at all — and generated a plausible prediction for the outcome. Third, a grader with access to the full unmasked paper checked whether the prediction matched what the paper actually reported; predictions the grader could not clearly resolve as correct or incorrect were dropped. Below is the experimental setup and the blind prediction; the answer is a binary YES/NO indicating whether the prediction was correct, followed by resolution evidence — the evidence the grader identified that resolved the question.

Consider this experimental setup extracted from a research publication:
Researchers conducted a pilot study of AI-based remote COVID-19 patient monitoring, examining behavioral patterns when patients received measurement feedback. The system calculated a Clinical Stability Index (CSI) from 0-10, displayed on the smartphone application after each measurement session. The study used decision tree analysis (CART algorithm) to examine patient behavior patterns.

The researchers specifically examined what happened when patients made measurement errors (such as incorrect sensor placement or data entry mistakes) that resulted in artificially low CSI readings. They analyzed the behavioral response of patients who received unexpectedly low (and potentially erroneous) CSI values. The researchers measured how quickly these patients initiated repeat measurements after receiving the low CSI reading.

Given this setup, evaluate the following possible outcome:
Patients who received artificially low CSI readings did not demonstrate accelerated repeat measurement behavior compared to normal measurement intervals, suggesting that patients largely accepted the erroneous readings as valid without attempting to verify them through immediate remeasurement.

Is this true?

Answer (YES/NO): NO